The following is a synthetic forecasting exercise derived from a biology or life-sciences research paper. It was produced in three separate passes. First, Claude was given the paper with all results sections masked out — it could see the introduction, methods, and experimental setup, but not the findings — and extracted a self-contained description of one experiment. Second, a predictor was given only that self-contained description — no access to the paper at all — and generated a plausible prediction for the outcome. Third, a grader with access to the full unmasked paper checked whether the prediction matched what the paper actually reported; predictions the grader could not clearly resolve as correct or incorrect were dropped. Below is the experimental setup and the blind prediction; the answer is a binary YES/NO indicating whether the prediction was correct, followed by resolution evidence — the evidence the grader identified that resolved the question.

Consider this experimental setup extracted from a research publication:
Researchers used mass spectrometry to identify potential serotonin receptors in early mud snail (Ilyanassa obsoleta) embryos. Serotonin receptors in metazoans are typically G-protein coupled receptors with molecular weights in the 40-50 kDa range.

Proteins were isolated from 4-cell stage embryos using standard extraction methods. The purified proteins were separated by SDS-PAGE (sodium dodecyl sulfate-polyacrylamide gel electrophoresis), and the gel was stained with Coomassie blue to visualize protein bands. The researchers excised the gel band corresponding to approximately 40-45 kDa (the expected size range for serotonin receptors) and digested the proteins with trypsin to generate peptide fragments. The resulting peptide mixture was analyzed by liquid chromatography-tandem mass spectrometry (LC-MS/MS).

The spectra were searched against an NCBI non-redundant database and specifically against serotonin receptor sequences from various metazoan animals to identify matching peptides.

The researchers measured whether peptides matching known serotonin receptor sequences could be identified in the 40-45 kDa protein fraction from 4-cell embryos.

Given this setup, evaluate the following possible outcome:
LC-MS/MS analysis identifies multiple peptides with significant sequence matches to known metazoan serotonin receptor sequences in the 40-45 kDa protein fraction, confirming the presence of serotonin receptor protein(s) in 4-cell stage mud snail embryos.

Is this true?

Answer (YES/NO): YES